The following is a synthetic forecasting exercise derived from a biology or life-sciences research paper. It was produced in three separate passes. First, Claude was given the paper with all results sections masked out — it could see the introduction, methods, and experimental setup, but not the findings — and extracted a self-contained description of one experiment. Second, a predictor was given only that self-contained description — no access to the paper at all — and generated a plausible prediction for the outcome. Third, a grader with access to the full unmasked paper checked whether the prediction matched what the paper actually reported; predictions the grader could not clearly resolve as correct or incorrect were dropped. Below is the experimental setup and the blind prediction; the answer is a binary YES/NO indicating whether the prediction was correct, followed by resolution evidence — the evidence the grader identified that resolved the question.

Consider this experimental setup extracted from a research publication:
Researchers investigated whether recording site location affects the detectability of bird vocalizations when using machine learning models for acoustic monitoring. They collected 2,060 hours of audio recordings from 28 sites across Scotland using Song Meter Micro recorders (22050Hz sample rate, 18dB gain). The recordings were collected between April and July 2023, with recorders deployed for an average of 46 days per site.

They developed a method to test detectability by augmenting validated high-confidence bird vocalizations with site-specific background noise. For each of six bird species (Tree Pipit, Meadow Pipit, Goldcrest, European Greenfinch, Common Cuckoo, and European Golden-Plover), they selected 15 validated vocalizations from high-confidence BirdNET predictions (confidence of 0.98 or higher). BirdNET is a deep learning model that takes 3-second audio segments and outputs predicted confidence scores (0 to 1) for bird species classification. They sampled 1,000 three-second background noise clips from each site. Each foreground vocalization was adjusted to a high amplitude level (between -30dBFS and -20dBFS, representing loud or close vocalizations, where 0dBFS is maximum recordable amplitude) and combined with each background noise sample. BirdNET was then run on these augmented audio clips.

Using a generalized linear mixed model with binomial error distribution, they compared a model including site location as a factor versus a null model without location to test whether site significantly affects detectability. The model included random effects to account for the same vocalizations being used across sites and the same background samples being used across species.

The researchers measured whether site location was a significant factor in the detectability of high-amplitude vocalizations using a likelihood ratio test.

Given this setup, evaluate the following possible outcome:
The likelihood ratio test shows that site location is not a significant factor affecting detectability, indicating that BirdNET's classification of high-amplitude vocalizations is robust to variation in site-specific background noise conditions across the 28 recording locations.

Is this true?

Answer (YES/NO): NO